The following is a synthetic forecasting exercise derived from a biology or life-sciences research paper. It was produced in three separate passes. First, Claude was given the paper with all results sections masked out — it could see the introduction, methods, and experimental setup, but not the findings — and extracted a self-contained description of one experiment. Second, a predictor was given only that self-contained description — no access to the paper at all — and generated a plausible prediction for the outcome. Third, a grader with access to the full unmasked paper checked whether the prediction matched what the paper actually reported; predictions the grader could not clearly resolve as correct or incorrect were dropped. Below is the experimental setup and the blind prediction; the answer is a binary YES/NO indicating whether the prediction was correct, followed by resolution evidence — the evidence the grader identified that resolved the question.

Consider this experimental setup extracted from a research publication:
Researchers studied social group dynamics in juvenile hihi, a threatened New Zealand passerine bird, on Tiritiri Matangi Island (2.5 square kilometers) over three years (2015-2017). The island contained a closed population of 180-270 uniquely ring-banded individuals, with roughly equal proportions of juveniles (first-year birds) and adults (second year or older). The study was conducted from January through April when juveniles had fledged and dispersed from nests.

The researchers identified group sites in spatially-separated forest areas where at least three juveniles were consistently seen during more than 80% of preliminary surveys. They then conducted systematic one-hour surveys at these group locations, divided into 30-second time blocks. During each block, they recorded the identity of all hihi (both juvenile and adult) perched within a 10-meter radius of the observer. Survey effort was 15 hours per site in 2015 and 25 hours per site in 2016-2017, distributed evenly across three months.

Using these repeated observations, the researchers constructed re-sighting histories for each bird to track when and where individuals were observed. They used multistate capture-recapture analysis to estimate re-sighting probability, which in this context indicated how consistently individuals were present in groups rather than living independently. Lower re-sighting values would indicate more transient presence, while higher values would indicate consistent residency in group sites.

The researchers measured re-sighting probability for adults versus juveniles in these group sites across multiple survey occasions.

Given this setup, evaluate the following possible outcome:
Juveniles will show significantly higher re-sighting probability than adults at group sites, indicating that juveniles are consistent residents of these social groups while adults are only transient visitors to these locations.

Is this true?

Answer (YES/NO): YES